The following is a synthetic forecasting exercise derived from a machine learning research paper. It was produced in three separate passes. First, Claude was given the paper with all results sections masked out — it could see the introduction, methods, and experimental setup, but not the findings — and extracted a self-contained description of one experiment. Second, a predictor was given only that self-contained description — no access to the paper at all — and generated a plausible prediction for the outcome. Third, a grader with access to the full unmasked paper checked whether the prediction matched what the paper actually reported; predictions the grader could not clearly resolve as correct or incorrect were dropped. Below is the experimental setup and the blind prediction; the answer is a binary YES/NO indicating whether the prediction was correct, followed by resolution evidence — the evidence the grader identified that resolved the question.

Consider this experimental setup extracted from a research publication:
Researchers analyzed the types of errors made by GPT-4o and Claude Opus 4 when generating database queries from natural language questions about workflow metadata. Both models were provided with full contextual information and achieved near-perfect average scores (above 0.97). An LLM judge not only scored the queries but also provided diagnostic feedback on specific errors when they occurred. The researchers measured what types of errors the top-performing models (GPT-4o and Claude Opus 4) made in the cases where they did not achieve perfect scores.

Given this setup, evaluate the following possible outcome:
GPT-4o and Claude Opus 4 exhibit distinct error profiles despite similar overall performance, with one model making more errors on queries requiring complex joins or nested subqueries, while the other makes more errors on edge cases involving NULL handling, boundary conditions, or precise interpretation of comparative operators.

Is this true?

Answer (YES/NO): NO